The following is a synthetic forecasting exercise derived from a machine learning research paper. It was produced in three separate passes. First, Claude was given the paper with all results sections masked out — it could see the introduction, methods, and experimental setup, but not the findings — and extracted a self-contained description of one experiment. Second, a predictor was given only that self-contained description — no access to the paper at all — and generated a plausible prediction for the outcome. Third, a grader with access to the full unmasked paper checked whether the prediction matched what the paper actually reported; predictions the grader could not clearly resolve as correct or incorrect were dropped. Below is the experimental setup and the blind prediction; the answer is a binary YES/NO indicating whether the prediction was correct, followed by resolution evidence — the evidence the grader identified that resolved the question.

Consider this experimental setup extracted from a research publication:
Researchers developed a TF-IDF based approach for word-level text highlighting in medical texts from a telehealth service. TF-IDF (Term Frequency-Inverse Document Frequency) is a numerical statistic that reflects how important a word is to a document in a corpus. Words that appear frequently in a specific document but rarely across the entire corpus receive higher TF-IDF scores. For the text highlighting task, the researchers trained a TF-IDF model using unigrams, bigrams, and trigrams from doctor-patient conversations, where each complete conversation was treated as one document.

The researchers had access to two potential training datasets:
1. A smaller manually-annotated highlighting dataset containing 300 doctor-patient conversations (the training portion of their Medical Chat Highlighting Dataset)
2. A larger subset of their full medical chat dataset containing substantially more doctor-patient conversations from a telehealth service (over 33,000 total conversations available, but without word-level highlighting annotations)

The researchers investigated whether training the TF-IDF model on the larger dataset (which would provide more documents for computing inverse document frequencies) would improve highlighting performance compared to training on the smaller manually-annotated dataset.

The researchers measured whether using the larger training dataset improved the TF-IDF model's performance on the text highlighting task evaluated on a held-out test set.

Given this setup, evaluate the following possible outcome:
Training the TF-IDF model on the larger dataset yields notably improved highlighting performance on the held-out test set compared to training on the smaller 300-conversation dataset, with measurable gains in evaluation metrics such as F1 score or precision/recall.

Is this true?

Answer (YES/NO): NO